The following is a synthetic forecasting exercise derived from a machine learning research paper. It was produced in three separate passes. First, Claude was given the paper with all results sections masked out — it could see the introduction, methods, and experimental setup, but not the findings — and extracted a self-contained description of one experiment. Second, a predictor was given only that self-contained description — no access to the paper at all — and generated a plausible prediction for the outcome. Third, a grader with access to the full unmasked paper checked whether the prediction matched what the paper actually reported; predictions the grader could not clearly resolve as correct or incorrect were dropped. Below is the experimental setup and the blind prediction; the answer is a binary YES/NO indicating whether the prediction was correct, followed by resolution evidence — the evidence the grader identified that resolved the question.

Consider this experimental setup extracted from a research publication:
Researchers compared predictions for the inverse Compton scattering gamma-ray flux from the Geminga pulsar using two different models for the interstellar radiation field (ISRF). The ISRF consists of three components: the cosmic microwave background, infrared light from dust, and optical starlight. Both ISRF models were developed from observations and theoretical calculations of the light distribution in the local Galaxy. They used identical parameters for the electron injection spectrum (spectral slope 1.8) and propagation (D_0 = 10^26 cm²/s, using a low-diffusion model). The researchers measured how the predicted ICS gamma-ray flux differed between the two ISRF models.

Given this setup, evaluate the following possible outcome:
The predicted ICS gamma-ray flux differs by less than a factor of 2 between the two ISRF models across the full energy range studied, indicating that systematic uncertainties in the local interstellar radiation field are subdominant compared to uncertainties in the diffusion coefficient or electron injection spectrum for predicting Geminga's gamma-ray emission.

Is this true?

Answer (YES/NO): YES